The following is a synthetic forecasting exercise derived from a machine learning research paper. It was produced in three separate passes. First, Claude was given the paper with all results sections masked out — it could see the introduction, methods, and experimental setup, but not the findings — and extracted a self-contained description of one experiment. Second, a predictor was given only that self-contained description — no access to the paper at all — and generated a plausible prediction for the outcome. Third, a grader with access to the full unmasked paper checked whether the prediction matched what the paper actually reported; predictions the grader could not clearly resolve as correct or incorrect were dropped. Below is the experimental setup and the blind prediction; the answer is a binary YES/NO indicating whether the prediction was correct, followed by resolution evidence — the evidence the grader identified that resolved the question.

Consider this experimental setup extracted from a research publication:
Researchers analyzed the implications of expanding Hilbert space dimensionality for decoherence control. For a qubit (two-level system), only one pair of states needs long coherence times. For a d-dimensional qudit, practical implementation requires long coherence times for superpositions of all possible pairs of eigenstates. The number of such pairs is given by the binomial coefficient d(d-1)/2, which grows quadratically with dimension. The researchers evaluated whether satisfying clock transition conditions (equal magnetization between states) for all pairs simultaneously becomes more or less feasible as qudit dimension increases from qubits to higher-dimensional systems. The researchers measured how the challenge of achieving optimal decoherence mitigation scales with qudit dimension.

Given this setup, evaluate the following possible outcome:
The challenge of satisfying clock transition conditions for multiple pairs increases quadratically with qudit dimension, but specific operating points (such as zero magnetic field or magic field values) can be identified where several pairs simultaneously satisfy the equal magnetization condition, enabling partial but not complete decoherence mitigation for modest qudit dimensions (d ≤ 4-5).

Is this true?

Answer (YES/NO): NO